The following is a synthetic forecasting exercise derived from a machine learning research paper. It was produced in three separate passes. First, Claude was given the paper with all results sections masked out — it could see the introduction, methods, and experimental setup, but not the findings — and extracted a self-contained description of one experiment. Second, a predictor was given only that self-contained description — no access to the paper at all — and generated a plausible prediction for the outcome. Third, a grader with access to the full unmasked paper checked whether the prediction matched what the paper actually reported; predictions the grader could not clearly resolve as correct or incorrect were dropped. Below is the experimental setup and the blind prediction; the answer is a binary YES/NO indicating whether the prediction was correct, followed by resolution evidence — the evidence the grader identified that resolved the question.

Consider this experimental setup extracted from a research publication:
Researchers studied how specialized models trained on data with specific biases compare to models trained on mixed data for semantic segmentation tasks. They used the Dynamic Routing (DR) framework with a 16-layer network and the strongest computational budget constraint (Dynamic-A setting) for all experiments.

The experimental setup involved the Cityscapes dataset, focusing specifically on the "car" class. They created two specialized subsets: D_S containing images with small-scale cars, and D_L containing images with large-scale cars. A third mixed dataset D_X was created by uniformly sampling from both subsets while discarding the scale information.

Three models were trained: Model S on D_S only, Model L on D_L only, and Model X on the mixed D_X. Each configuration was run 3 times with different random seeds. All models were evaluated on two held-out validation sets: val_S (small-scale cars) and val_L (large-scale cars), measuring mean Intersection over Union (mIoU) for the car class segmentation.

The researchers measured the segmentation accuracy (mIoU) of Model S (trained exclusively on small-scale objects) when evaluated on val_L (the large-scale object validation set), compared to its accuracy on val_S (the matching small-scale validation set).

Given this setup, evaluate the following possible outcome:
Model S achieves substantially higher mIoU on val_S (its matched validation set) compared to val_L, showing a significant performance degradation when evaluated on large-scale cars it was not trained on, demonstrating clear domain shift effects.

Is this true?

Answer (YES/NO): YES